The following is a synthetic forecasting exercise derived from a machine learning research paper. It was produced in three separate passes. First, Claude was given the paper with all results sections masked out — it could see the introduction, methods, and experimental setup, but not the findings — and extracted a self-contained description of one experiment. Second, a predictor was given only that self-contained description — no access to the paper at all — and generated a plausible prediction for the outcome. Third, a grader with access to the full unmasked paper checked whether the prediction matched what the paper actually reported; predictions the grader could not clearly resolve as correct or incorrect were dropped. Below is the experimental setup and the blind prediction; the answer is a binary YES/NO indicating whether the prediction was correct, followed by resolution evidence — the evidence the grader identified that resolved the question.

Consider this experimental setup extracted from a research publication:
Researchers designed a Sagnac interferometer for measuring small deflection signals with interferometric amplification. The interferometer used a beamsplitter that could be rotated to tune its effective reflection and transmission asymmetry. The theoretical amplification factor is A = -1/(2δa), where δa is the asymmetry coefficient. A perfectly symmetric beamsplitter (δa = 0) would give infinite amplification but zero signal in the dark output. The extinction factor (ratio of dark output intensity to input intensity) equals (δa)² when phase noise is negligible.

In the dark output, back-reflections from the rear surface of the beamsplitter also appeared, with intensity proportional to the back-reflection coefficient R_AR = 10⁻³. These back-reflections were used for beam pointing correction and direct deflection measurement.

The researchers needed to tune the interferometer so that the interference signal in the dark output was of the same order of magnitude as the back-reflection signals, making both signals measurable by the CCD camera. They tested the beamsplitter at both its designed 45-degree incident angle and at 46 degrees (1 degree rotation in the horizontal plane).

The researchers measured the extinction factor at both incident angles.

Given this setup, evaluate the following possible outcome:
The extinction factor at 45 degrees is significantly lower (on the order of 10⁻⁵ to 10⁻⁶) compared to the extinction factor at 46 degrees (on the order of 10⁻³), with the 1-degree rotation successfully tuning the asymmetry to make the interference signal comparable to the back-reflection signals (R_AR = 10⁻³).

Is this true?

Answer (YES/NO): NO